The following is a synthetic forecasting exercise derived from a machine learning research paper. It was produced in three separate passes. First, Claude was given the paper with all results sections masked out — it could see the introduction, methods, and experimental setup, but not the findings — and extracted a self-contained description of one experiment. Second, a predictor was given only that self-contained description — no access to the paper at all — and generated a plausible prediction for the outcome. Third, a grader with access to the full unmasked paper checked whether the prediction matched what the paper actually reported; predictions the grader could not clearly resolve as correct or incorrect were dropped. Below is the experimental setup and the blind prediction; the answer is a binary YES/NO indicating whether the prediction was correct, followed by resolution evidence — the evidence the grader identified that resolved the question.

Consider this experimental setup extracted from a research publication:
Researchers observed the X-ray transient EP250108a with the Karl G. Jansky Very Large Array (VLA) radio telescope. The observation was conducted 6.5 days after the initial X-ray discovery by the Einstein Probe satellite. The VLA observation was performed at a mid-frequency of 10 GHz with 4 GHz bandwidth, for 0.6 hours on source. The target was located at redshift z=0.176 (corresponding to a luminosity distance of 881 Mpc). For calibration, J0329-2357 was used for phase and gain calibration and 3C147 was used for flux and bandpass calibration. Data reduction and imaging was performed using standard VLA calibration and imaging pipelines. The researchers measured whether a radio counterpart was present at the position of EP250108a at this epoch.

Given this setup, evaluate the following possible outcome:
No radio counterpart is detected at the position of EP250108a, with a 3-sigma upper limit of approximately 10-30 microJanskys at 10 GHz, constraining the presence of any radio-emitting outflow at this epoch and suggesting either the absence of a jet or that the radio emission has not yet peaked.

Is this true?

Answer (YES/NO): YES